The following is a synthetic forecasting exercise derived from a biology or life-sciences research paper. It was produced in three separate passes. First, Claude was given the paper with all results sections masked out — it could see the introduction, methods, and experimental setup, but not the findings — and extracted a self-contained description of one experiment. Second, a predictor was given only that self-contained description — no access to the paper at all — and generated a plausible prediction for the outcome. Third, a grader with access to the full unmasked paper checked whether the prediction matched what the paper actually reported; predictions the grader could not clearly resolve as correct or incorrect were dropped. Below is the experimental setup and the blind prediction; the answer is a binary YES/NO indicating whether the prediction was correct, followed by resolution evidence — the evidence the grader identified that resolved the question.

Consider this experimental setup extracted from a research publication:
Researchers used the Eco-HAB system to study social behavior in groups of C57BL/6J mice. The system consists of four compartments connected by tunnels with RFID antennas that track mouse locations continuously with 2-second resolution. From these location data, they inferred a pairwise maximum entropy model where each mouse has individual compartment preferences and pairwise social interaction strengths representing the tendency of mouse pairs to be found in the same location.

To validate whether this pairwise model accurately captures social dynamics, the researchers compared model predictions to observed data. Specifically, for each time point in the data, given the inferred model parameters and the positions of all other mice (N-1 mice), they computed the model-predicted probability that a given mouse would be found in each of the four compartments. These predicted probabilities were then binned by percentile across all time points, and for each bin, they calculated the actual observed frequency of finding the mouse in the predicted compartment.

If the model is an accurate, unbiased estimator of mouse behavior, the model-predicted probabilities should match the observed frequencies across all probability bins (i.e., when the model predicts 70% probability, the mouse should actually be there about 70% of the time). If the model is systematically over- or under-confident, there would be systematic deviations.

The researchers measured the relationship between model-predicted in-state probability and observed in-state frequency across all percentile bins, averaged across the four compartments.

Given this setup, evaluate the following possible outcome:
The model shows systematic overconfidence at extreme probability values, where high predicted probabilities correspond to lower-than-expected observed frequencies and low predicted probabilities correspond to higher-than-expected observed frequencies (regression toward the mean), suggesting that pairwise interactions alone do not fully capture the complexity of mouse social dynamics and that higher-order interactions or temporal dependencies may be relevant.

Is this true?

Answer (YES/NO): NO